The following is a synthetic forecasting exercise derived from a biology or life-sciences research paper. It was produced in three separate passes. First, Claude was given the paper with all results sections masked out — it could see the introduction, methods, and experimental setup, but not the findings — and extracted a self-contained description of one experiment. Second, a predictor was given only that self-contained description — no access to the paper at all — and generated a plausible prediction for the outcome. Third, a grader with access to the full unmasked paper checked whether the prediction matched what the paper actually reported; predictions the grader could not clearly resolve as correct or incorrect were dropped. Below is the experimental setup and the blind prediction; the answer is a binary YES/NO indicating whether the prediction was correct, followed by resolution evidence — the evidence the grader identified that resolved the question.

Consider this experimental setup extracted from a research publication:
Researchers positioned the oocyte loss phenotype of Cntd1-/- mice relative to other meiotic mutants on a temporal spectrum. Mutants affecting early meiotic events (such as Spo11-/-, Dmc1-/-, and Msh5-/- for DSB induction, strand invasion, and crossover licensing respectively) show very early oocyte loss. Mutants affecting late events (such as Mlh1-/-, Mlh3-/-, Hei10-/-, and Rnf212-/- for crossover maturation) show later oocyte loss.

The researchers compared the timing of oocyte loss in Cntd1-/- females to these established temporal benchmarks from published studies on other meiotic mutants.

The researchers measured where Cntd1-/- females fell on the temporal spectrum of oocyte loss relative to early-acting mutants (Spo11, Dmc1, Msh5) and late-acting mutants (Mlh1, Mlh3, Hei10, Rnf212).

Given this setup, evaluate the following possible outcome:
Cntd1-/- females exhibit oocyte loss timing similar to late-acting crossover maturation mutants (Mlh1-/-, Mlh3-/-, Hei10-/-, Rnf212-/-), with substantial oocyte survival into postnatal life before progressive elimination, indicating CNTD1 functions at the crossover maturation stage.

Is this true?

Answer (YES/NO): NO